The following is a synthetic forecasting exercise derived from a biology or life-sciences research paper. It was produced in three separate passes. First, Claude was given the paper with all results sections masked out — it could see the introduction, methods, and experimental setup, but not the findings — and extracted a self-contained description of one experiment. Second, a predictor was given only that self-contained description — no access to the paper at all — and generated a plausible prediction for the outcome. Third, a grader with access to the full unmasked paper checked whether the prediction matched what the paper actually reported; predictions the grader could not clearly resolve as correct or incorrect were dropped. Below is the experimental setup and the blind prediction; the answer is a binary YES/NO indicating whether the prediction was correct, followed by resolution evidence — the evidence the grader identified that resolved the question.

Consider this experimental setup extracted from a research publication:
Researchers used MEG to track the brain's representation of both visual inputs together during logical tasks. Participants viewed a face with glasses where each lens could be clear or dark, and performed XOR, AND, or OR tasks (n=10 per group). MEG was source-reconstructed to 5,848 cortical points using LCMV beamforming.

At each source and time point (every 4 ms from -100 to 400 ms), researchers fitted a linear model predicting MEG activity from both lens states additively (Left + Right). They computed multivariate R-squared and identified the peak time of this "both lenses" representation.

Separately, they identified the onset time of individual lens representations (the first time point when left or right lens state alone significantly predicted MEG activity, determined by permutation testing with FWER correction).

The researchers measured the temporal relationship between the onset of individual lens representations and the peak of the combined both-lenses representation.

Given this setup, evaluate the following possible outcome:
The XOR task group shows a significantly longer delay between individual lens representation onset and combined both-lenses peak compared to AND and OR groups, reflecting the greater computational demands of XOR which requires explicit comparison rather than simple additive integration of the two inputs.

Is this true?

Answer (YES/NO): NO